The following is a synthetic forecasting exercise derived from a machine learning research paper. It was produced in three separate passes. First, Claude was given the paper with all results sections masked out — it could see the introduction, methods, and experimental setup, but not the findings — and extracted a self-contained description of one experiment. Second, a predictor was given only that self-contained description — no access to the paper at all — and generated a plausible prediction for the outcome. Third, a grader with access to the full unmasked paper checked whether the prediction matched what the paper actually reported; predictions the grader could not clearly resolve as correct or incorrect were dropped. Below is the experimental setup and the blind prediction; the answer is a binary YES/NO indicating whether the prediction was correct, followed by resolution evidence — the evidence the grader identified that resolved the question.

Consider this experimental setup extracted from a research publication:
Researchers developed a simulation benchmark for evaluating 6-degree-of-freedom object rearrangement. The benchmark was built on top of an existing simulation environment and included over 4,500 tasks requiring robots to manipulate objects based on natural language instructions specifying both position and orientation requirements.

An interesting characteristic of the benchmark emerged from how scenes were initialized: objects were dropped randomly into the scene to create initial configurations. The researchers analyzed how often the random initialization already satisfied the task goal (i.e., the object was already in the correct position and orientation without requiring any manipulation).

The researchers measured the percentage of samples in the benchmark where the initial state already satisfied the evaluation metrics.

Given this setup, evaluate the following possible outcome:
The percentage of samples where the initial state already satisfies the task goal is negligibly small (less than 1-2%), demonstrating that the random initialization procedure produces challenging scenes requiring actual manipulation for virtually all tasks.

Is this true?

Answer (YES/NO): NO